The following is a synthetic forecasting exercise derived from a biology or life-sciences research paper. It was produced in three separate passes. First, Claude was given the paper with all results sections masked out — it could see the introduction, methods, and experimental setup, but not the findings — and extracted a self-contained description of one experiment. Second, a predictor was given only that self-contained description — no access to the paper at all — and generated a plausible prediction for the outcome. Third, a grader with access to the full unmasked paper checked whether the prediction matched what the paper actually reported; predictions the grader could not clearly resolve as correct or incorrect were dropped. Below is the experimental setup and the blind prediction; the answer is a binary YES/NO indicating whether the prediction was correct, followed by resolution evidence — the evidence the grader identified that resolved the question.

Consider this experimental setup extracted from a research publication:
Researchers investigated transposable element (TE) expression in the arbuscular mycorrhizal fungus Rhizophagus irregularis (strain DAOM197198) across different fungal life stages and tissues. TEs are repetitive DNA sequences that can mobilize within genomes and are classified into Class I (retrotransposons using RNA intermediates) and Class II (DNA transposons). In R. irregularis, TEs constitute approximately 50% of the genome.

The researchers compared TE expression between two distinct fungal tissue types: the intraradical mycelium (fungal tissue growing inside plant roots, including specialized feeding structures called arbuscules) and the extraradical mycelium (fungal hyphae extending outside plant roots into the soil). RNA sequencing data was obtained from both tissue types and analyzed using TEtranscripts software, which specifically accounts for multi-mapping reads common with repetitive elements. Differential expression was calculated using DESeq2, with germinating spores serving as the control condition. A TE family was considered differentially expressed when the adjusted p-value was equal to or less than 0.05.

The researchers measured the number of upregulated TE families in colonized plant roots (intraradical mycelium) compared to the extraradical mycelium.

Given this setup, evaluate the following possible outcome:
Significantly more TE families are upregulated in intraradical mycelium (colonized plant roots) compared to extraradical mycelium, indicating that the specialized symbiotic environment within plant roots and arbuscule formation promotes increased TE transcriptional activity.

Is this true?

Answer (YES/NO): YES